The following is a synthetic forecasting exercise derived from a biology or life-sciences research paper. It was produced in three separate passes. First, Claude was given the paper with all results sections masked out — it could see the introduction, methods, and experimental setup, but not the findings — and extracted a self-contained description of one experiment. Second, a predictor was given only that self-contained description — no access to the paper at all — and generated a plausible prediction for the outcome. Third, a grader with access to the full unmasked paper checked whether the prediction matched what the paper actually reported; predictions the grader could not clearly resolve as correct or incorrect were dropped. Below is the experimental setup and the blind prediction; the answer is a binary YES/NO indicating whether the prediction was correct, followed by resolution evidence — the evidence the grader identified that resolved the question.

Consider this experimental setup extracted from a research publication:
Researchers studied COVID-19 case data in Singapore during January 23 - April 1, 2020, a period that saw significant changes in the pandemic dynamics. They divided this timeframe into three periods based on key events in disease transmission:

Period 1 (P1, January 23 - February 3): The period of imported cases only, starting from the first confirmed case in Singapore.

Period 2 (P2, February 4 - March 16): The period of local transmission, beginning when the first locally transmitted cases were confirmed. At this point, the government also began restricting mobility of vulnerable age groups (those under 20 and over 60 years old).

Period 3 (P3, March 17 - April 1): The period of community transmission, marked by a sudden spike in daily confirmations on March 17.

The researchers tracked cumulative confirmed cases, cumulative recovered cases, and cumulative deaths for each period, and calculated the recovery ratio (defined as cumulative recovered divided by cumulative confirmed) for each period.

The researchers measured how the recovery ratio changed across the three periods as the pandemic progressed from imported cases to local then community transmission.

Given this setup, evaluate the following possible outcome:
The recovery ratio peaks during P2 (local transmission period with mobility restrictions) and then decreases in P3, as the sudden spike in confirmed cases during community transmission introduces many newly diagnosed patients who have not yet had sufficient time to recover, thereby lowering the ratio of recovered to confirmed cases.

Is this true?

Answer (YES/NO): YES